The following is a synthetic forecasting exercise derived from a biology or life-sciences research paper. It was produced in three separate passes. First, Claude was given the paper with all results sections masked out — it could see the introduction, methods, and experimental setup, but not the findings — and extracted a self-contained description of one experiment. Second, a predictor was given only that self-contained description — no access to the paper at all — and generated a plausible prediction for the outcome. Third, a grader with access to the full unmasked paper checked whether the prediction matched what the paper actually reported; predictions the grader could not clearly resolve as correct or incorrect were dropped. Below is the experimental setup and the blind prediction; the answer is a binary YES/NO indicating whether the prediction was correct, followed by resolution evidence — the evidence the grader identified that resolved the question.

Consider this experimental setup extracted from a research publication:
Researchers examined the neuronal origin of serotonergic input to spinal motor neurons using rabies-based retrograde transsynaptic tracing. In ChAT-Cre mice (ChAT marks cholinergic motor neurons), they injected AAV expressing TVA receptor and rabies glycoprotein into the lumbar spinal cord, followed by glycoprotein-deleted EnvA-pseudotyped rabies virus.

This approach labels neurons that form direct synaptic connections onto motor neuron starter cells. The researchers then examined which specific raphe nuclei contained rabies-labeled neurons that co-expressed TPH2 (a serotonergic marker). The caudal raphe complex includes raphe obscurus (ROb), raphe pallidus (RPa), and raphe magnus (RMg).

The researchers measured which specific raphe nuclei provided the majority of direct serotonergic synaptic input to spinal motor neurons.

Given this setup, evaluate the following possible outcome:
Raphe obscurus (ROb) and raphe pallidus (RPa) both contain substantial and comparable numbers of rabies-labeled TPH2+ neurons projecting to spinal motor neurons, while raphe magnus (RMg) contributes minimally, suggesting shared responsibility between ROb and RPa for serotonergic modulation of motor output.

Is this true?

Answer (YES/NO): NO